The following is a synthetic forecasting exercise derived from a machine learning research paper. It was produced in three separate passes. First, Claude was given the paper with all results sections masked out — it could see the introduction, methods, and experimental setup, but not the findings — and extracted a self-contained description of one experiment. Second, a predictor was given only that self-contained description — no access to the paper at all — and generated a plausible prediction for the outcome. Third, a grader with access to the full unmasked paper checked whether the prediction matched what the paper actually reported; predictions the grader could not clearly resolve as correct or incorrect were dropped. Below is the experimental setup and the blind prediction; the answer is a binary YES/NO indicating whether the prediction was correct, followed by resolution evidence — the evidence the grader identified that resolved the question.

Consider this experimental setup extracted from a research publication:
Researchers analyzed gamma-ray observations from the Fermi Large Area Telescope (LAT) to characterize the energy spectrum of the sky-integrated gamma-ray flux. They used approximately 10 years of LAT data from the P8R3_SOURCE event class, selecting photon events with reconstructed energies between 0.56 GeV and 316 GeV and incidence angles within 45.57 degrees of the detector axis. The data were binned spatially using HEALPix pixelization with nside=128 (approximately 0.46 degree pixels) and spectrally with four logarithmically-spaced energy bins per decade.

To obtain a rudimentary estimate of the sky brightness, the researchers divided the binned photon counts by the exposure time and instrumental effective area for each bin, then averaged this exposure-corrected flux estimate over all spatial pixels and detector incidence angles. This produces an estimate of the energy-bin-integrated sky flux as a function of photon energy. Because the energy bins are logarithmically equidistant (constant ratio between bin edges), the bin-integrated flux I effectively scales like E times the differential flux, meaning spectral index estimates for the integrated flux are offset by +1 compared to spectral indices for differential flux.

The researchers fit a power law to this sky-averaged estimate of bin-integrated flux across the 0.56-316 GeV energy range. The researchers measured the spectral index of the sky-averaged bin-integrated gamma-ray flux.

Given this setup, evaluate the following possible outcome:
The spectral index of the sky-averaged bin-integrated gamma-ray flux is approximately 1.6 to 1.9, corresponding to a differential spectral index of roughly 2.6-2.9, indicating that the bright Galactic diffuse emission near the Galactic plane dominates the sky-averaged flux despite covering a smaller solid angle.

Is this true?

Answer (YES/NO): NO